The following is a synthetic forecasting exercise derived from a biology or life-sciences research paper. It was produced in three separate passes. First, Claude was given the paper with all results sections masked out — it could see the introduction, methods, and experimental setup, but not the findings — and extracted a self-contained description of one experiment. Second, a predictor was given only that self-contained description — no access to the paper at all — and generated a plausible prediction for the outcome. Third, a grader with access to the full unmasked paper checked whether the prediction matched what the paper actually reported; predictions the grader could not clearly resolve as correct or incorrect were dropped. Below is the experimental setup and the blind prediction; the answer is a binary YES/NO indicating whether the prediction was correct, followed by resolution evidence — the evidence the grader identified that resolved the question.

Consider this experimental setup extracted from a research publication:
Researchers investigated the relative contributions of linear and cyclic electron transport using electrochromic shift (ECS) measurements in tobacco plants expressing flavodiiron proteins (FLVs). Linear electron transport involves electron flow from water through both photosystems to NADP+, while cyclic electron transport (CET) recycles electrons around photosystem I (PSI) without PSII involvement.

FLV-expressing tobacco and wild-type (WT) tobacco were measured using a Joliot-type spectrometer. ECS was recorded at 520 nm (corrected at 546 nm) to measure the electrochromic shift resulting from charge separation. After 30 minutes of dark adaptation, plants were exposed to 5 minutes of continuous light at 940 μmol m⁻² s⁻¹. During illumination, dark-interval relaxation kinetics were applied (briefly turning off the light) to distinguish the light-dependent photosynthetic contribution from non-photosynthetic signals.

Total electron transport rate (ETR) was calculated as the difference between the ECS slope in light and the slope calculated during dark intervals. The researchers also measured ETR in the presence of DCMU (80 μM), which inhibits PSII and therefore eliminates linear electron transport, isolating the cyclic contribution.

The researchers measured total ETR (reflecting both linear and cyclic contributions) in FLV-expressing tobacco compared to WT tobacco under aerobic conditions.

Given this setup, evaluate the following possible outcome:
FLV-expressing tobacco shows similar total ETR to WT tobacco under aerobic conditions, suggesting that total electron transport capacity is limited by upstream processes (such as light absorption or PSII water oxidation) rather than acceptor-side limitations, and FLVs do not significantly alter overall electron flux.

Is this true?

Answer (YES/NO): NO